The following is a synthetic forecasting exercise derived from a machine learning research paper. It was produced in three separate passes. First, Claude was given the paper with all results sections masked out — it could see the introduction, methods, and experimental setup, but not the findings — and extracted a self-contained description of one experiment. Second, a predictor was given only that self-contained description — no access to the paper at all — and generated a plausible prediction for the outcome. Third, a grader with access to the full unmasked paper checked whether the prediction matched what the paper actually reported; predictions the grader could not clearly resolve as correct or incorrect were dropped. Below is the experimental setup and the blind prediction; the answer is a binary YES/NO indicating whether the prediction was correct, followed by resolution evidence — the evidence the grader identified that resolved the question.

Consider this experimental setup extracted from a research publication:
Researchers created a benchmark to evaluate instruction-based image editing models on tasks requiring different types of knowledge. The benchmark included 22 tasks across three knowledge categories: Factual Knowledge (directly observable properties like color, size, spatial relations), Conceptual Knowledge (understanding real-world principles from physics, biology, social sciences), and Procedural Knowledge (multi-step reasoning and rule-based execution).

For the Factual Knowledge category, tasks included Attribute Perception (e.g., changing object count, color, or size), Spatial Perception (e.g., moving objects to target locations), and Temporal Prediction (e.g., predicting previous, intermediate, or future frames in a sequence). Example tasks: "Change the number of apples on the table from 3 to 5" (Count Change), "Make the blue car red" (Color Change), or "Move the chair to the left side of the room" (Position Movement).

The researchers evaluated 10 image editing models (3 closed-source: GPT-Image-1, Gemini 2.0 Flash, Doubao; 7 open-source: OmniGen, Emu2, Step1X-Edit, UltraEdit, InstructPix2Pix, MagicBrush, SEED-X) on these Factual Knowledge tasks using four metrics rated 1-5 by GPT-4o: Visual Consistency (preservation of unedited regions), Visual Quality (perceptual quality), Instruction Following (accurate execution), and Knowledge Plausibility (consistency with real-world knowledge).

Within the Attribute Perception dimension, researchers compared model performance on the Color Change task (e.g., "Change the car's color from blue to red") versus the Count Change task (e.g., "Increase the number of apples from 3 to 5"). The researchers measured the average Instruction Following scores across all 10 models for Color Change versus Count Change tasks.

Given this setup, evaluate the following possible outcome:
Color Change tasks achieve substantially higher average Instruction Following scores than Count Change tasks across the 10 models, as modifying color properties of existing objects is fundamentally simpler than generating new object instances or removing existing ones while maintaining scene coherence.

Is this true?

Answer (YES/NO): YES